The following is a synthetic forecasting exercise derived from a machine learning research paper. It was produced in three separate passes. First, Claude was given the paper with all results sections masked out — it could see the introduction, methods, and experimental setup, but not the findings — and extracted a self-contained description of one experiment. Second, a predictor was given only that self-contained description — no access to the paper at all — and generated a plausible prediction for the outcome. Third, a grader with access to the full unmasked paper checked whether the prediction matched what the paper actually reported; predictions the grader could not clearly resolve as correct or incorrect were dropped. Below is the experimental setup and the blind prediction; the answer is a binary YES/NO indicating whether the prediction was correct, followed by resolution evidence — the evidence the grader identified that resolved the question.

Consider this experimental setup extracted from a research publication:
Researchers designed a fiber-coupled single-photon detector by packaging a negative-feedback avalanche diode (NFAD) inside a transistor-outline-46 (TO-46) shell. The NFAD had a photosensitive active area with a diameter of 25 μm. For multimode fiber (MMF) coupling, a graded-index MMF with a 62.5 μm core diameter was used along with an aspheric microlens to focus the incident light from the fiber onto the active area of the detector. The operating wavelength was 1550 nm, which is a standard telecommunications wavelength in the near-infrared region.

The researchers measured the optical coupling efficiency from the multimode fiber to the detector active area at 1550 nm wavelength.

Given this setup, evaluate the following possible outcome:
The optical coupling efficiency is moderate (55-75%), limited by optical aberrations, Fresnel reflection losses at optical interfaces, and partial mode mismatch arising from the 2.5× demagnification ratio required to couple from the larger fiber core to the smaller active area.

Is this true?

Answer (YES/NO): NO